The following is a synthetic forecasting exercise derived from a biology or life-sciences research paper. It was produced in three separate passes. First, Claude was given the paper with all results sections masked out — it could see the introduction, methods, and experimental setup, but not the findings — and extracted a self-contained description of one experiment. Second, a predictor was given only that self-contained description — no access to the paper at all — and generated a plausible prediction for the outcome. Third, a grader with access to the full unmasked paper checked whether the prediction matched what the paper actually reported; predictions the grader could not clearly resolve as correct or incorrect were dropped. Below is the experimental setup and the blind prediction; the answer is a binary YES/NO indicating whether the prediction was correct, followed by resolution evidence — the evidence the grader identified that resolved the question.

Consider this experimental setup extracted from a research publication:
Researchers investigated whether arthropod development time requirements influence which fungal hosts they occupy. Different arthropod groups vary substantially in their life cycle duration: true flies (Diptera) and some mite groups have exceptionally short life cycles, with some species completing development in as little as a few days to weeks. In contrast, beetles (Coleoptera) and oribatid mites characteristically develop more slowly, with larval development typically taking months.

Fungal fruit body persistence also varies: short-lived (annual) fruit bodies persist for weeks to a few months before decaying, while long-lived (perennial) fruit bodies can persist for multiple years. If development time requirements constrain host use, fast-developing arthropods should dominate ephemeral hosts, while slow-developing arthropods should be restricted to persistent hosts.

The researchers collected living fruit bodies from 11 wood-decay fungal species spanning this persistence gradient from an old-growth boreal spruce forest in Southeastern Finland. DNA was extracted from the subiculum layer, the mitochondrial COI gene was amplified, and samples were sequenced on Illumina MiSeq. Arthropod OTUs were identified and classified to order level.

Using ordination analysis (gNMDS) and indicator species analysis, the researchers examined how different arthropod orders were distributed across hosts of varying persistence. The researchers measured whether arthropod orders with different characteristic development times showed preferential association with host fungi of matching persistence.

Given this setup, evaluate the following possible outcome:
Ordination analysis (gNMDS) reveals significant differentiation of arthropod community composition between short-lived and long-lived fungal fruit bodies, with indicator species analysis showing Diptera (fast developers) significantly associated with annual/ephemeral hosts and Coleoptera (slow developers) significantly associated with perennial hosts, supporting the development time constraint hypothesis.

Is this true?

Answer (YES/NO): NO